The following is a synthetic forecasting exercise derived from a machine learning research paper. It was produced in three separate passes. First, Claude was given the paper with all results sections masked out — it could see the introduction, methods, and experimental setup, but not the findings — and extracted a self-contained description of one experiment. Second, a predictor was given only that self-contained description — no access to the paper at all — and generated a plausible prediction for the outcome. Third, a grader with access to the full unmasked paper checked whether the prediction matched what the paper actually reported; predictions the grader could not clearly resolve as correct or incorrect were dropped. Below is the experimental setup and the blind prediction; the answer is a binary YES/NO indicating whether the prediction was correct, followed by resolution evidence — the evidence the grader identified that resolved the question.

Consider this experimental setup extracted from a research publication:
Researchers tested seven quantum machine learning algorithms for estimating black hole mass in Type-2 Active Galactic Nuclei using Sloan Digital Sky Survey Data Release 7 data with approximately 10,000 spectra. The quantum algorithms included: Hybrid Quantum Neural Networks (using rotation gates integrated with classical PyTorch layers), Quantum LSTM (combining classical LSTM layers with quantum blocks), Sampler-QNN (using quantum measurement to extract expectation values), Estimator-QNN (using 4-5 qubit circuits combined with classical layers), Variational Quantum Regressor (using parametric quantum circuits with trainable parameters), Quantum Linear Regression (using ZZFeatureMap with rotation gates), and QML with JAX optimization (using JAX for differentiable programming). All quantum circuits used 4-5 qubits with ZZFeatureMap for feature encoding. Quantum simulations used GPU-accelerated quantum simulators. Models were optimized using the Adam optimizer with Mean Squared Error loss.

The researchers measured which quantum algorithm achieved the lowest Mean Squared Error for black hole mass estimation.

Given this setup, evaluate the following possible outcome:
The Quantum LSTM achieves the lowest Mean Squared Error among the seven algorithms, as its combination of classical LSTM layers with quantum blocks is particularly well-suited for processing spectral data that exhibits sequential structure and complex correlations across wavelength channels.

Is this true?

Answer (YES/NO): NO